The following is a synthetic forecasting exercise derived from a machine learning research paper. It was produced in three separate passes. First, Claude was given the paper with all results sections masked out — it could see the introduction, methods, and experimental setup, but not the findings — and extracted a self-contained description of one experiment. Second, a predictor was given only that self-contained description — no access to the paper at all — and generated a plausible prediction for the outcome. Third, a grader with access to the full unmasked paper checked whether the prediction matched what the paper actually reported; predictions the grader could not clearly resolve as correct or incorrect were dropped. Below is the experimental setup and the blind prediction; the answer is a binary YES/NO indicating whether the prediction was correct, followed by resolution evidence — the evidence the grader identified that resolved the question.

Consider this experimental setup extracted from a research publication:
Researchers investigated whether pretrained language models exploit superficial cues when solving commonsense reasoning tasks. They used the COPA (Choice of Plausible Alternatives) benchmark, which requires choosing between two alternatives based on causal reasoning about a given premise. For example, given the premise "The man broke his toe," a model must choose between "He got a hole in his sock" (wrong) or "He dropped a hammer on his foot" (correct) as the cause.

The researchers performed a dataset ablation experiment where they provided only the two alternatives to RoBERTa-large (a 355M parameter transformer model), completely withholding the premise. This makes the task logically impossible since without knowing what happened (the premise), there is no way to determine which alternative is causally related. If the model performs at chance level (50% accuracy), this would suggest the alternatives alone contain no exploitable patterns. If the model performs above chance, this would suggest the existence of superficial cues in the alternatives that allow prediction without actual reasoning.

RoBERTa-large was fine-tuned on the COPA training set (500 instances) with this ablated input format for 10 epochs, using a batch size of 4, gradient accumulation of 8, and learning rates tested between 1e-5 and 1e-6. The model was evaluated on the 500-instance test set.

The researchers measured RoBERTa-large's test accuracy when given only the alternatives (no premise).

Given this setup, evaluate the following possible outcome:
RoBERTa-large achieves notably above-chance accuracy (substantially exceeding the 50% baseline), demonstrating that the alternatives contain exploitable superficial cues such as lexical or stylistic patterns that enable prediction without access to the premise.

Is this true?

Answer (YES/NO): YES